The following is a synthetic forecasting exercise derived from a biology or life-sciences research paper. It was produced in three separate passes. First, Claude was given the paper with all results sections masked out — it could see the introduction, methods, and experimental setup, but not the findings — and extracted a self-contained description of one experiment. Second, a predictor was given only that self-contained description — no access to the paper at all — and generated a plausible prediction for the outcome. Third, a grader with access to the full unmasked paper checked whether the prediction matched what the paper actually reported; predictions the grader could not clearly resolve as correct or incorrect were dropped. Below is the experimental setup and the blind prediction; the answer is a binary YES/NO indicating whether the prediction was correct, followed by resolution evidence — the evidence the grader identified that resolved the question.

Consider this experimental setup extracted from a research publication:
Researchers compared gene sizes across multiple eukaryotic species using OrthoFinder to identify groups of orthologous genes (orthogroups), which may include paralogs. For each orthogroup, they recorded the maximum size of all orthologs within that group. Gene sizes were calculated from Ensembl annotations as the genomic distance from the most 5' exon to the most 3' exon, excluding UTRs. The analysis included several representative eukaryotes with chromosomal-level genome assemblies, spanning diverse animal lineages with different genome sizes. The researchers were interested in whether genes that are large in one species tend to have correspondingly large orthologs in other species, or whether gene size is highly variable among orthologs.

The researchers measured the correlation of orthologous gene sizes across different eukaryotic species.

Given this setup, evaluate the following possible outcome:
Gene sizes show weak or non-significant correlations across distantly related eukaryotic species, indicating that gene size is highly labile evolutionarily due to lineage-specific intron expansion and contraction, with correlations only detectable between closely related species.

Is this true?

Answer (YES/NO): NO